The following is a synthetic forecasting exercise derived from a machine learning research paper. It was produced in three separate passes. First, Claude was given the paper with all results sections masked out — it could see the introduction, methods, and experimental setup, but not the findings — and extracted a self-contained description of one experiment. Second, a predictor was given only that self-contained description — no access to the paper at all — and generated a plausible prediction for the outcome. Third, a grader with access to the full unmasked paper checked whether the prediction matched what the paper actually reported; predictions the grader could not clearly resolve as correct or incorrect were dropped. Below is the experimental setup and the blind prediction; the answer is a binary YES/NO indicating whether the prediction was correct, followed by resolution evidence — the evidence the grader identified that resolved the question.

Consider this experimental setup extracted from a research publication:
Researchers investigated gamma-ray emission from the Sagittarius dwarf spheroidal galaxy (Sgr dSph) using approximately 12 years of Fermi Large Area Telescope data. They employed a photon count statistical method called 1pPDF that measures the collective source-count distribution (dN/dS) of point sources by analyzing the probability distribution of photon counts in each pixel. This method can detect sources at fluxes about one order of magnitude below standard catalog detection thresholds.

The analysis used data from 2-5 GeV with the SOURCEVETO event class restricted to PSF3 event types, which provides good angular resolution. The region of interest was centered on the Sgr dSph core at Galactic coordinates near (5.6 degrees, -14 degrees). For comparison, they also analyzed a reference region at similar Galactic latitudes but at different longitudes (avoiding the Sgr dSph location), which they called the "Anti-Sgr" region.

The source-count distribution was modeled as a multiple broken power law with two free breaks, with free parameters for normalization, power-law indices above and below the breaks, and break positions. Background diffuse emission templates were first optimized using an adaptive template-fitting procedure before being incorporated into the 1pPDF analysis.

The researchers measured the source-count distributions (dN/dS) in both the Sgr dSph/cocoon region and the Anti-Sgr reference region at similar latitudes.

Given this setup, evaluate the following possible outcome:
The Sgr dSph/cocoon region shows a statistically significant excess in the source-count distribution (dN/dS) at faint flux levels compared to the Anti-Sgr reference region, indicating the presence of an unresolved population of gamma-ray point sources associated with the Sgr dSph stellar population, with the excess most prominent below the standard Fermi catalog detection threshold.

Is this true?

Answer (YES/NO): NO